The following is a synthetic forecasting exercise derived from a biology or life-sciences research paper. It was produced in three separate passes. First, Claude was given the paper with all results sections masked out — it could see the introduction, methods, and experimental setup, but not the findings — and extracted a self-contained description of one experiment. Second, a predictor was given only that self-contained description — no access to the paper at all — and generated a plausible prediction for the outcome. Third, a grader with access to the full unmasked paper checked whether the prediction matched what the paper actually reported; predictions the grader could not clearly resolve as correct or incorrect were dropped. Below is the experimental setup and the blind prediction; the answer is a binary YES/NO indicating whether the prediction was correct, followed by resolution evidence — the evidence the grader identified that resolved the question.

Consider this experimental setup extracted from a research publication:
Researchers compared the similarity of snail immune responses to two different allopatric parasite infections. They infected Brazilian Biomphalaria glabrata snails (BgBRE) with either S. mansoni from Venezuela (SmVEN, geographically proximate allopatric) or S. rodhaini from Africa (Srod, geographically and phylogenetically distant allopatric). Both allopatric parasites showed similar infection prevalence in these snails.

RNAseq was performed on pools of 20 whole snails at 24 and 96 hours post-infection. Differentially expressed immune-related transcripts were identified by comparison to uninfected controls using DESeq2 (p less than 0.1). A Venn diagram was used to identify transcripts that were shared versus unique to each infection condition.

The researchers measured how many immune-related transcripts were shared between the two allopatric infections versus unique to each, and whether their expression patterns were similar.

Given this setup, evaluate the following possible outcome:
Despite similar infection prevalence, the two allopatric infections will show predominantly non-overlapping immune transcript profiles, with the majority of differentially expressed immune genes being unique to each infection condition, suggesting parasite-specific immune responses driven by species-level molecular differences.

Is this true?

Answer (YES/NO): NO